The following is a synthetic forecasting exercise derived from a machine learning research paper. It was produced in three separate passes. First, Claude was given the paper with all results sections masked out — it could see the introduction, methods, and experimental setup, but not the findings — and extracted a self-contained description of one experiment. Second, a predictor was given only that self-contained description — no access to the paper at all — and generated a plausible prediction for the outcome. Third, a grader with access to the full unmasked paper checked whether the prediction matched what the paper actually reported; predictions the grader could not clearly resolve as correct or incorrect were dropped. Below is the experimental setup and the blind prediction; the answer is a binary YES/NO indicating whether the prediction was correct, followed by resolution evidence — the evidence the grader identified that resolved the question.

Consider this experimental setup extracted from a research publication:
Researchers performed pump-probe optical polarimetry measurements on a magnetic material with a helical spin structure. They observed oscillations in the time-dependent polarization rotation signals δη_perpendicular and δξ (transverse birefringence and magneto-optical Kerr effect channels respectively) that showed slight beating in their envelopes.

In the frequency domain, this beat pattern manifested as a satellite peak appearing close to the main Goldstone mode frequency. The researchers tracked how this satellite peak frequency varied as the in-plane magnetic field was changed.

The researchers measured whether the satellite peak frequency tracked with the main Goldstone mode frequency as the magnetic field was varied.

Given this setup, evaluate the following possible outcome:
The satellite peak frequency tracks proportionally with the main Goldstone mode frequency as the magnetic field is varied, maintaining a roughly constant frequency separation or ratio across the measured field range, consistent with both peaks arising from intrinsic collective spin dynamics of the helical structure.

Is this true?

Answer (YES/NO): NO